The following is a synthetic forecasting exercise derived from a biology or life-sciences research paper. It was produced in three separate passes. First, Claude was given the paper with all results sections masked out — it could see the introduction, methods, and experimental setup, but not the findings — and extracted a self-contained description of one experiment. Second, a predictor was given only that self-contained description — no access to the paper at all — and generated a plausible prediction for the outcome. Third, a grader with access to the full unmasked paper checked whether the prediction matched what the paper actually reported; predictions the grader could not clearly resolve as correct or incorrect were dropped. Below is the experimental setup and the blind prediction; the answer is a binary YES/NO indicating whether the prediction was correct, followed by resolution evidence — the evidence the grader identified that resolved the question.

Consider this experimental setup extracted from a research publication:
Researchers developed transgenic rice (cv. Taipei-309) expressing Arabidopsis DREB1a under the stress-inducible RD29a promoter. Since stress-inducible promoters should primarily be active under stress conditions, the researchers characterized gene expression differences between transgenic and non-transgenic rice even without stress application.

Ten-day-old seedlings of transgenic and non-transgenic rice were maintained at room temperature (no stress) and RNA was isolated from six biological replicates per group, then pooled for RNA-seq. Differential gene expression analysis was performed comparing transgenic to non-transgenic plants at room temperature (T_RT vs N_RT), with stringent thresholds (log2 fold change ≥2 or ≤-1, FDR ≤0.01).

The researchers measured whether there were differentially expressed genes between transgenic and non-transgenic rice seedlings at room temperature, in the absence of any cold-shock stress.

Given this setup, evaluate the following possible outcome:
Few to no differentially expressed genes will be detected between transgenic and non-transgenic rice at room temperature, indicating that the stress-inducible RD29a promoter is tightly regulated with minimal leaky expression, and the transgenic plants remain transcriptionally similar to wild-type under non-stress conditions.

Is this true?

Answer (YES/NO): NO